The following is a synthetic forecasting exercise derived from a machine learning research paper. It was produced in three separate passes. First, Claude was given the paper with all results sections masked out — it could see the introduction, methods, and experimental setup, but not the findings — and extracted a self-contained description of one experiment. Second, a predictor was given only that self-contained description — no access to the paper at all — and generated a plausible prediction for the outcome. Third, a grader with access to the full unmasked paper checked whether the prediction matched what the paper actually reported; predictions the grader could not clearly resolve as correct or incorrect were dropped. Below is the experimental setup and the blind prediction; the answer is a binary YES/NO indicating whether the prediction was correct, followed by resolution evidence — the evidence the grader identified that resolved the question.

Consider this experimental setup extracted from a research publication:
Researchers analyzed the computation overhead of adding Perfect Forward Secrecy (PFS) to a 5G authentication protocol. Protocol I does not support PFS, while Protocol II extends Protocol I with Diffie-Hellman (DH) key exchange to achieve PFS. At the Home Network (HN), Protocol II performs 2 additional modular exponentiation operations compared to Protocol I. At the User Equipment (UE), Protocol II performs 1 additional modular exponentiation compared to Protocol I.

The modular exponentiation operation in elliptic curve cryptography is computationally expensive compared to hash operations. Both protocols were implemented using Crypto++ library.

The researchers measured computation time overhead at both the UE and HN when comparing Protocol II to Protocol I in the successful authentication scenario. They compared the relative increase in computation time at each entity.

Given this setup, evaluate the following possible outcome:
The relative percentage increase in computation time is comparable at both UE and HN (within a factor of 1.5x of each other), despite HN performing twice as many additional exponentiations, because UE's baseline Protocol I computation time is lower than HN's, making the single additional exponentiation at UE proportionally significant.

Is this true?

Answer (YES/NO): NO